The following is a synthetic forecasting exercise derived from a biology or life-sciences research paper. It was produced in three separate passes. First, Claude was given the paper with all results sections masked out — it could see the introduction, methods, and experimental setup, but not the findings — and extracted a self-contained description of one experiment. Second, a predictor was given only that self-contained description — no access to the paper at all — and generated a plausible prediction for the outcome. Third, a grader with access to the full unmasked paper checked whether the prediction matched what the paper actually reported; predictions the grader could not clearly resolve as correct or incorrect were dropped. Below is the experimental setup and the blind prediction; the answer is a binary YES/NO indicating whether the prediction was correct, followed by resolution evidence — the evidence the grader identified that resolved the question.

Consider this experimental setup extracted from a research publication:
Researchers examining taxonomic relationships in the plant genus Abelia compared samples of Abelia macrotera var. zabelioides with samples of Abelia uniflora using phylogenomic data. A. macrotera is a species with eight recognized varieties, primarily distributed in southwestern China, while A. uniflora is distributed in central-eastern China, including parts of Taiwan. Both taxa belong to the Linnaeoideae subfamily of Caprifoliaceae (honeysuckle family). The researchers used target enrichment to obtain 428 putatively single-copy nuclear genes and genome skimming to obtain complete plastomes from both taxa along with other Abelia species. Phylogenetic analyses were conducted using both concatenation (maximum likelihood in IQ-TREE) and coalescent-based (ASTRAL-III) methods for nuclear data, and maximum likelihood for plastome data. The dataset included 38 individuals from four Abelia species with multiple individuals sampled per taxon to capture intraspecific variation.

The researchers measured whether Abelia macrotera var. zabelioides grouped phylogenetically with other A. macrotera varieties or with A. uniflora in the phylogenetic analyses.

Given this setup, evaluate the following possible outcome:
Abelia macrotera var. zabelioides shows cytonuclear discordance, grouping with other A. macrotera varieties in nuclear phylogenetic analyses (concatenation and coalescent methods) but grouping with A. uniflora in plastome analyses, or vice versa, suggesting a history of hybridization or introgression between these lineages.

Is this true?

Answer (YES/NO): NO